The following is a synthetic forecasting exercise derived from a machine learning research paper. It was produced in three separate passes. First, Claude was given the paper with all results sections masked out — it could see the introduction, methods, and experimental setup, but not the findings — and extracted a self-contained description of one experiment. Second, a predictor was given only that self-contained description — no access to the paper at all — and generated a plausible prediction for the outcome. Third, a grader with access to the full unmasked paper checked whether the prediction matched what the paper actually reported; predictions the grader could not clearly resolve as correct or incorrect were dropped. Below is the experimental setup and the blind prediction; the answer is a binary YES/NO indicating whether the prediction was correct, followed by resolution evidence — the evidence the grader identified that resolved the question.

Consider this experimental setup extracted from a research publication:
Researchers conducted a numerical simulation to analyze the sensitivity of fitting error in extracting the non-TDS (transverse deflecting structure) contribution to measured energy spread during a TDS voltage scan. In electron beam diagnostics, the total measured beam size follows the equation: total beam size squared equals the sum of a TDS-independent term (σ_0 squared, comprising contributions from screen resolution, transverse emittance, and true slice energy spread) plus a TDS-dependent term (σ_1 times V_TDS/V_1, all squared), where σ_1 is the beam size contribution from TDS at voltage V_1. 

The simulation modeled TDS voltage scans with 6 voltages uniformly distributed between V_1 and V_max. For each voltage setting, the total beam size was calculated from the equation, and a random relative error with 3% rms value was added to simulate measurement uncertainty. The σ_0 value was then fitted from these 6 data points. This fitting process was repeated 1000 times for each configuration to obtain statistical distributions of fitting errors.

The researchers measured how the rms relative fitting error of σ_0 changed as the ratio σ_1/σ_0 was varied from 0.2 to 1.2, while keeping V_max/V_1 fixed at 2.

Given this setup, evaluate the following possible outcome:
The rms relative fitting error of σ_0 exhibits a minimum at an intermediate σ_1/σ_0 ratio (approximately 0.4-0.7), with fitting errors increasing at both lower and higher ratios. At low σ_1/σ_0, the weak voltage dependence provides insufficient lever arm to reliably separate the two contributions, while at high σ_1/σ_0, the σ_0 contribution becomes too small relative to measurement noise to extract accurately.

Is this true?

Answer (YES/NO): NO